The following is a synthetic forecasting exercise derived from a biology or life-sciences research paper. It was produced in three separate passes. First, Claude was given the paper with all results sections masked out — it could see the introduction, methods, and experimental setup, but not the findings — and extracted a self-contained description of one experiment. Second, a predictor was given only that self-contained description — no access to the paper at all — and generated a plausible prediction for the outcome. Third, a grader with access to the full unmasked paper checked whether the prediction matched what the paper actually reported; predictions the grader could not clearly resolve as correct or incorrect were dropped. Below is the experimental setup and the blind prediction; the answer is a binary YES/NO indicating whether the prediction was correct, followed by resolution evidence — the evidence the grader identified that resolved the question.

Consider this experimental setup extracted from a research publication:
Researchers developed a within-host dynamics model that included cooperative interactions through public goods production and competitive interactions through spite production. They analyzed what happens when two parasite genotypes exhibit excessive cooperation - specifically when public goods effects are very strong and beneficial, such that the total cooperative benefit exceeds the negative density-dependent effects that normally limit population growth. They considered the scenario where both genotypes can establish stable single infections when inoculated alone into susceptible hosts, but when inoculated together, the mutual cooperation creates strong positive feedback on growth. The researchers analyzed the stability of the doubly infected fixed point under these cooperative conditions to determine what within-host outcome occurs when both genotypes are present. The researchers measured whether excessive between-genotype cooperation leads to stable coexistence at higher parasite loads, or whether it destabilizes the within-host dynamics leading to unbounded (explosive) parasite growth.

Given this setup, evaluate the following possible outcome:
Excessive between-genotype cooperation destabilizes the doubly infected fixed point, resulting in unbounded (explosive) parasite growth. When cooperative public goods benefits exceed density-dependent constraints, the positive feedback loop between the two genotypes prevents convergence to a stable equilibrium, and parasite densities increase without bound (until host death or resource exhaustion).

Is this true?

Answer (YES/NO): YES